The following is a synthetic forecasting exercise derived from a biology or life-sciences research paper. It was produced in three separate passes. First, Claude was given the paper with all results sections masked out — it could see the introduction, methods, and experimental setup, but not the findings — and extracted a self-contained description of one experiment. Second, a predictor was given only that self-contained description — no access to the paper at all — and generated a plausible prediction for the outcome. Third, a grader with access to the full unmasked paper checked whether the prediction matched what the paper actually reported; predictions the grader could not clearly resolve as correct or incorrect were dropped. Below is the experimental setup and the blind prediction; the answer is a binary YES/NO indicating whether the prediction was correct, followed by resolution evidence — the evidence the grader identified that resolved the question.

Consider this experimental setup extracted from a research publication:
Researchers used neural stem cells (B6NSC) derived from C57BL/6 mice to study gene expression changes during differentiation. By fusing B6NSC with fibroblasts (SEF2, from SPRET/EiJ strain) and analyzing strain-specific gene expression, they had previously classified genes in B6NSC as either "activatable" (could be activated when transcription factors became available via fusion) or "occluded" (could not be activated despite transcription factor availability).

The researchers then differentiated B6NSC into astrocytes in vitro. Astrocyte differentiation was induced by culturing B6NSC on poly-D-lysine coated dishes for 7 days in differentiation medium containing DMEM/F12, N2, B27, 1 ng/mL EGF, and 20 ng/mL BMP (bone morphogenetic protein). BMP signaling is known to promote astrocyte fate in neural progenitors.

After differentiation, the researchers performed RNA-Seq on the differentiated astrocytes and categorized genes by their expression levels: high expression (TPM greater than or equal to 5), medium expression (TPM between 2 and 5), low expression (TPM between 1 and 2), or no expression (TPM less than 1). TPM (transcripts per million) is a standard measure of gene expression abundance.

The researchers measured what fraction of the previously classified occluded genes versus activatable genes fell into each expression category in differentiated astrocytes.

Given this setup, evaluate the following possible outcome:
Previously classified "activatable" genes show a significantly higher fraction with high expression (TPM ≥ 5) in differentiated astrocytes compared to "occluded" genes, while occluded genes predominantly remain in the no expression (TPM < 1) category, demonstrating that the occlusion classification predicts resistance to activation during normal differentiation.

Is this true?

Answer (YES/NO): YES